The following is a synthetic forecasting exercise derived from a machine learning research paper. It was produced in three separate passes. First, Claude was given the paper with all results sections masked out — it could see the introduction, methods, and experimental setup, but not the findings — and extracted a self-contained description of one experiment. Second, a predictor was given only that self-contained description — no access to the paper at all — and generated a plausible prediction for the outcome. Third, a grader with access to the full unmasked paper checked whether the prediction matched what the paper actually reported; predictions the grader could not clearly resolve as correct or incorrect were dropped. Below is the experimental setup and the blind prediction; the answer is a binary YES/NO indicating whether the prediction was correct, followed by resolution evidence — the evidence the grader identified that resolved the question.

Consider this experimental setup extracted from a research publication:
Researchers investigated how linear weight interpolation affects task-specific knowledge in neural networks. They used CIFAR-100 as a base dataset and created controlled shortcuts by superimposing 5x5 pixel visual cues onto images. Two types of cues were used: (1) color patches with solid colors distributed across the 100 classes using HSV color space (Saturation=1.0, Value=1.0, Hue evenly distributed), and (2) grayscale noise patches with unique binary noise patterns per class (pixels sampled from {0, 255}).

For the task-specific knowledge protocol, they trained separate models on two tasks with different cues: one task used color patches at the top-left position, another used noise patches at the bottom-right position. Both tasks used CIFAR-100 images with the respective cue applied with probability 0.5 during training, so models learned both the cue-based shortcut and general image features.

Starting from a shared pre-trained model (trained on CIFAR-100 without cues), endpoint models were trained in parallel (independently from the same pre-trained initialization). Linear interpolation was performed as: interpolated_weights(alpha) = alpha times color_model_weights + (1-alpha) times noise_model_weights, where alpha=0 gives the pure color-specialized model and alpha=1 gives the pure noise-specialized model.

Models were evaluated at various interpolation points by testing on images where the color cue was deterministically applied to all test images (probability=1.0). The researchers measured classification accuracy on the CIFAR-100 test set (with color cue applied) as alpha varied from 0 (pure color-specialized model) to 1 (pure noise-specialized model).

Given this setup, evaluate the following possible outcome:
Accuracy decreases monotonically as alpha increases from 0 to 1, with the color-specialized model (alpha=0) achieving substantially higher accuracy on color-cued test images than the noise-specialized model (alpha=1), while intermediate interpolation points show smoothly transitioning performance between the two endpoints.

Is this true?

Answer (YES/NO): NO